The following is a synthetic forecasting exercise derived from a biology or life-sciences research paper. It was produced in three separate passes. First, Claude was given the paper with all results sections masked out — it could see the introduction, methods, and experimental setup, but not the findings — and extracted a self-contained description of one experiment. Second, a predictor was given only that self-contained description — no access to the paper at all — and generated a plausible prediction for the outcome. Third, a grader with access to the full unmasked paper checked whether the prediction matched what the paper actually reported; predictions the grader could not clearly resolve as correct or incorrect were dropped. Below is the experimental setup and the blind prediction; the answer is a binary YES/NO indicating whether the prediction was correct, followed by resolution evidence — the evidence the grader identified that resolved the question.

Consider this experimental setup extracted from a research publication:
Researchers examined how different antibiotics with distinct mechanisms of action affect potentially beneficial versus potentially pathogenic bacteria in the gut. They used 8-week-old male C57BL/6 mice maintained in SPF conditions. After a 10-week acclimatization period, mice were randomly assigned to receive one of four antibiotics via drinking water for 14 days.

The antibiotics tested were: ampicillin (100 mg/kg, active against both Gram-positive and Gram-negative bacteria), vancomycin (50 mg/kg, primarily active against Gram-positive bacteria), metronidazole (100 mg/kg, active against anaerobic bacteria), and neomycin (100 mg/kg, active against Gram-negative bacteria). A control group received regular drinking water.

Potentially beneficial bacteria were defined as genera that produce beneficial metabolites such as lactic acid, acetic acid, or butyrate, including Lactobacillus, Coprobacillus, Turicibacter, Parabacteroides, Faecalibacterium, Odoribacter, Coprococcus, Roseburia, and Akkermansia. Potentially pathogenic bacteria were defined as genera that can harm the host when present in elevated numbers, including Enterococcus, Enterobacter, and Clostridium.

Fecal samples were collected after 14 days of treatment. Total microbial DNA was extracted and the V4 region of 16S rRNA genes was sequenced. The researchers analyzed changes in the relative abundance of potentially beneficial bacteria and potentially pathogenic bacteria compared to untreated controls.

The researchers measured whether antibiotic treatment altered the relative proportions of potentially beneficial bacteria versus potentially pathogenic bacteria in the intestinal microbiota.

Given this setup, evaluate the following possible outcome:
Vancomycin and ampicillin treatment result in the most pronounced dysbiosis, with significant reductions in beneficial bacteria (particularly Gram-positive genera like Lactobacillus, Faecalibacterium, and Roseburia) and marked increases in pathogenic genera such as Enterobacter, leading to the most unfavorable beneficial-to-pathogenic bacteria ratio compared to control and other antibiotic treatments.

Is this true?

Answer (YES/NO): NO